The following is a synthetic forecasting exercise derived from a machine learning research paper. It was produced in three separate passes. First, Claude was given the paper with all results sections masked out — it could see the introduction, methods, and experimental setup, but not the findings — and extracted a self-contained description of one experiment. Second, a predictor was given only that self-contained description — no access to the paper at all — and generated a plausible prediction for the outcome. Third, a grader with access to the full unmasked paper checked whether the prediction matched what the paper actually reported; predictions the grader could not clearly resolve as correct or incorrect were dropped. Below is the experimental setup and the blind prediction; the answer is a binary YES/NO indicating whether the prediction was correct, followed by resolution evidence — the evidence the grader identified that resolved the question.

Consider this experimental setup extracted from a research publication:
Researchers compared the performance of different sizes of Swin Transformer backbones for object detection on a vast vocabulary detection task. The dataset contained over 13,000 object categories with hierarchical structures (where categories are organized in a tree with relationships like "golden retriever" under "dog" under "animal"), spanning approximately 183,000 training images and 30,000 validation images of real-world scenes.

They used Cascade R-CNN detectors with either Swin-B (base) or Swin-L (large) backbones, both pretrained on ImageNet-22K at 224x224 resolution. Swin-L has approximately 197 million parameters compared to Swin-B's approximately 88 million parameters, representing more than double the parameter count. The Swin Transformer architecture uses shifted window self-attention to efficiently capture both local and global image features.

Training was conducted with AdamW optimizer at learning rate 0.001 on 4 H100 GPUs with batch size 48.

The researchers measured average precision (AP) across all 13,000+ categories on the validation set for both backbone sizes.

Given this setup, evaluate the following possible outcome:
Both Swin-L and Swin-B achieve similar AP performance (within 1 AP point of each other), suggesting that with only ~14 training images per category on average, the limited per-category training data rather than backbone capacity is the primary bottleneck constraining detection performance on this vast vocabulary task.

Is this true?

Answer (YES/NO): NO